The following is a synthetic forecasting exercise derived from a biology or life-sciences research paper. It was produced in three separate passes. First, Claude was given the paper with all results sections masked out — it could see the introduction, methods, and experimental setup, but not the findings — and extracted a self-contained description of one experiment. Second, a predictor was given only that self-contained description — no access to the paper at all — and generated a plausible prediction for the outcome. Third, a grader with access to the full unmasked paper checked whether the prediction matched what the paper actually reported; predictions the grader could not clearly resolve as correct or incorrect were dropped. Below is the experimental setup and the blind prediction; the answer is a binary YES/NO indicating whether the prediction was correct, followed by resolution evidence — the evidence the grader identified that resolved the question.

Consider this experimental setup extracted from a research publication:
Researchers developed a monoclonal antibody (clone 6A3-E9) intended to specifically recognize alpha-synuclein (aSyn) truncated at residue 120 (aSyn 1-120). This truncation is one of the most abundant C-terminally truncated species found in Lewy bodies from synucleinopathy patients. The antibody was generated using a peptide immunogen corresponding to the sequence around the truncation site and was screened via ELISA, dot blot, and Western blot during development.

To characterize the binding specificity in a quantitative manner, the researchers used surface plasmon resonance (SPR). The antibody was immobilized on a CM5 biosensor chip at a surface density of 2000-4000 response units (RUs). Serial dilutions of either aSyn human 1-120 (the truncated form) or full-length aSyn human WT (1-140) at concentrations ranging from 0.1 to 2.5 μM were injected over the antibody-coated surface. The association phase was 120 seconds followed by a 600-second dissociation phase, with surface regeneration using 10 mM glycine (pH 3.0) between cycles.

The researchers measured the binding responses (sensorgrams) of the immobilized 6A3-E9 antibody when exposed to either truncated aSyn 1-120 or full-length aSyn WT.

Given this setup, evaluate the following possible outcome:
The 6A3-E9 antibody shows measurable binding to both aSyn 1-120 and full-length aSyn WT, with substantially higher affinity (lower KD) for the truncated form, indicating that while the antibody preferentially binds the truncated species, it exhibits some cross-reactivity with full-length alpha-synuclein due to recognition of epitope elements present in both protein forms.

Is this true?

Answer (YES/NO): NO